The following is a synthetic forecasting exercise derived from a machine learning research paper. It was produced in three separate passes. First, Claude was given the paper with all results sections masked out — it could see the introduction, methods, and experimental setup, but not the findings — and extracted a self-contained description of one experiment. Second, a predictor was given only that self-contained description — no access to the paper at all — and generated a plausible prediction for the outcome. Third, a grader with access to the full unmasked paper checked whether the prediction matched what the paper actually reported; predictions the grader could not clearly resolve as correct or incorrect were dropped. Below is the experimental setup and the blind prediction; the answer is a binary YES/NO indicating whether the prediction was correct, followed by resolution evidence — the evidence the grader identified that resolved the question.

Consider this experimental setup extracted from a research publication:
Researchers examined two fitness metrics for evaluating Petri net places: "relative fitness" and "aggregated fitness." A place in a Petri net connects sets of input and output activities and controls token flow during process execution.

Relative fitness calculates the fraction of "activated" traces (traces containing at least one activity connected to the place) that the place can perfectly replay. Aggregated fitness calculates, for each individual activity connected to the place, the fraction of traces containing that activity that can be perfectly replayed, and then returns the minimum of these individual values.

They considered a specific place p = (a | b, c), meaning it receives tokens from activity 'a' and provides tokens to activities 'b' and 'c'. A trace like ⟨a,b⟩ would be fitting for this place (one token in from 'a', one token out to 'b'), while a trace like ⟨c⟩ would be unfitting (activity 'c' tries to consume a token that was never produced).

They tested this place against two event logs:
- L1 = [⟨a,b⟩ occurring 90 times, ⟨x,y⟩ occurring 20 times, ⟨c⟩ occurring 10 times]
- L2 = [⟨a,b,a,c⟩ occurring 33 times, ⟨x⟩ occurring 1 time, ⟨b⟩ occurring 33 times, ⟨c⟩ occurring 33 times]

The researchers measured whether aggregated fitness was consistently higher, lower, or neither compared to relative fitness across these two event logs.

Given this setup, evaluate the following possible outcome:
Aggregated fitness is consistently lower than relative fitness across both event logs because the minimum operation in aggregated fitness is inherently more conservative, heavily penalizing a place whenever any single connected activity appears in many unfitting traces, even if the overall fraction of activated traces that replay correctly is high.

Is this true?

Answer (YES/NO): NO